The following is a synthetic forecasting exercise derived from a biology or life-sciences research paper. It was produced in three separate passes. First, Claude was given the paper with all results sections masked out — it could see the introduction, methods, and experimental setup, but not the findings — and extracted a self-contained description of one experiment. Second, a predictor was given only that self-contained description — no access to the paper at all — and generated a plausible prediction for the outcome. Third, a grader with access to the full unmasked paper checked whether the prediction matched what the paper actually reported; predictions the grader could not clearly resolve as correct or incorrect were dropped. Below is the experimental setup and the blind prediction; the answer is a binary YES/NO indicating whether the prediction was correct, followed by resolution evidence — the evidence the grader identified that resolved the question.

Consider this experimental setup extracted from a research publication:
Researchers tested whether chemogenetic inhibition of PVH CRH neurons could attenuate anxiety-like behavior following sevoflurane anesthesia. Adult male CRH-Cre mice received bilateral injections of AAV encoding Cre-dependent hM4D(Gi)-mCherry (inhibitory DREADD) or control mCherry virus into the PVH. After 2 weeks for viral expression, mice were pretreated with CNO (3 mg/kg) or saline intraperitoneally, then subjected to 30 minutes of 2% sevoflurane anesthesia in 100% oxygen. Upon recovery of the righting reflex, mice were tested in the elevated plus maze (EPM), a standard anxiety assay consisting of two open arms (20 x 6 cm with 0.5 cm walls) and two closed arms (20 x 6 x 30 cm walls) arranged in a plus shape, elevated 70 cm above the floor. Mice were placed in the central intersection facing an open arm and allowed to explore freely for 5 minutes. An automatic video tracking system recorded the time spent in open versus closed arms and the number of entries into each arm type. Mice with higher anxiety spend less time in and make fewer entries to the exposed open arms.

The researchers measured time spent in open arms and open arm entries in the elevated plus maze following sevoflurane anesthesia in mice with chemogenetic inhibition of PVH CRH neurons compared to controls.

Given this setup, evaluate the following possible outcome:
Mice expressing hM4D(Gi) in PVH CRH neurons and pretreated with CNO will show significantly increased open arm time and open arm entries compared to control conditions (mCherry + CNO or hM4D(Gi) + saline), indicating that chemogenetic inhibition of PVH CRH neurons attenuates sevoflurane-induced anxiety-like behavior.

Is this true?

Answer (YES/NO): NO